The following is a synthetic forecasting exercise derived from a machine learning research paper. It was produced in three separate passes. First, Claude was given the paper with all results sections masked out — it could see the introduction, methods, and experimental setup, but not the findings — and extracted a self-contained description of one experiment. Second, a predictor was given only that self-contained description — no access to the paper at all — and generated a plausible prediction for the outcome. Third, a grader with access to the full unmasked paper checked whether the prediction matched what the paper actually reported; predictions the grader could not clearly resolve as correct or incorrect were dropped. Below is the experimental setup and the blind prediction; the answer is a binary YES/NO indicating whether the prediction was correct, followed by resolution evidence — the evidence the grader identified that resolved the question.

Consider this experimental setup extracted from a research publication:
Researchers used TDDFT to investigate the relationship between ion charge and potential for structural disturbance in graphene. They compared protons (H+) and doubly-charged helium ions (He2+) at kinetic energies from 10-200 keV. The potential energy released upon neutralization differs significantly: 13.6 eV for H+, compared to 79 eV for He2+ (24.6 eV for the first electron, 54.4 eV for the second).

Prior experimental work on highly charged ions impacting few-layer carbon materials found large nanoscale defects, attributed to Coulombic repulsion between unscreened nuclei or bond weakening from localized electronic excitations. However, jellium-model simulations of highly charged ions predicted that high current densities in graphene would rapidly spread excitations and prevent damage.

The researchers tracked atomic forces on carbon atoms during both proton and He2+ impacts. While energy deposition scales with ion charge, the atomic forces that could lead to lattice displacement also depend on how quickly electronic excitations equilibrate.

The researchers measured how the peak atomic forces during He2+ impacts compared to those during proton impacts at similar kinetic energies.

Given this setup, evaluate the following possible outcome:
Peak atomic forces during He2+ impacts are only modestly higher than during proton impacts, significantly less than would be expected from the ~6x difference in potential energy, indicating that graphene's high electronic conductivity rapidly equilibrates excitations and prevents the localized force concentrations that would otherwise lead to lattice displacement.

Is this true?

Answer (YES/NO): NO